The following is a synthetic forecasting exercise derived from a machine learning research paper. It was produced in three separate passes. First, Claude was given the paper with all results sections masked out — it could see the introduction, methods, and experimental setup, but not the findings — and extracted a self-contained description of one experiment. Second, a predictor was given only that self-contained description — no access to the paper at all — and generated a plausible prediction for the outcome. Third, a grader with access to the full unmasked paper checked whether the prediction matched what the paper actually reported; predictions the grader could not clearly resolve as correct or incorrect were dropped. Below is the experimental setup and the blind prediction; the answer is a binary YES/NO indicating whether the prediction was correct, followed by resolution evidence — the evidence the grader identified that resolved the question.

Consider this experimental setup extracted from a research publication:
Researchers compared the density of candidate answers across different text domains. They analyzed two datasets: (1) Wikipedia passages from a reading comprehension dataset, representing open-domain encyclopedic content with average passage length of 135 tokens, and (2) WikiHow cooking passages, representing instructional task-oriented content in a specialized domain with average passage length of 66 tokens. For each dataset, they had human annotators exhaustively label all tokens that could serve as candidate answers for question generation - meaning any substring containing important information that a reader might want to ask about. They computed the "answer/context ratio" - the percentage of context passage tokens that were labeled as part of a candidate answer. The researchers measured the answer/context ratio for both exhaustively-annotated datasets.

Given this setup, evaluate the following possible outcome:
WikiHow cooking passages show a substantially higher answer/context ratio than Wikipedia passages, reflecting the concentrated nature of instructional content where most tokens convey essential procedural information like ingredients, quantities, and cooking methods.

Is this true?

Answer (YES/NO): YES